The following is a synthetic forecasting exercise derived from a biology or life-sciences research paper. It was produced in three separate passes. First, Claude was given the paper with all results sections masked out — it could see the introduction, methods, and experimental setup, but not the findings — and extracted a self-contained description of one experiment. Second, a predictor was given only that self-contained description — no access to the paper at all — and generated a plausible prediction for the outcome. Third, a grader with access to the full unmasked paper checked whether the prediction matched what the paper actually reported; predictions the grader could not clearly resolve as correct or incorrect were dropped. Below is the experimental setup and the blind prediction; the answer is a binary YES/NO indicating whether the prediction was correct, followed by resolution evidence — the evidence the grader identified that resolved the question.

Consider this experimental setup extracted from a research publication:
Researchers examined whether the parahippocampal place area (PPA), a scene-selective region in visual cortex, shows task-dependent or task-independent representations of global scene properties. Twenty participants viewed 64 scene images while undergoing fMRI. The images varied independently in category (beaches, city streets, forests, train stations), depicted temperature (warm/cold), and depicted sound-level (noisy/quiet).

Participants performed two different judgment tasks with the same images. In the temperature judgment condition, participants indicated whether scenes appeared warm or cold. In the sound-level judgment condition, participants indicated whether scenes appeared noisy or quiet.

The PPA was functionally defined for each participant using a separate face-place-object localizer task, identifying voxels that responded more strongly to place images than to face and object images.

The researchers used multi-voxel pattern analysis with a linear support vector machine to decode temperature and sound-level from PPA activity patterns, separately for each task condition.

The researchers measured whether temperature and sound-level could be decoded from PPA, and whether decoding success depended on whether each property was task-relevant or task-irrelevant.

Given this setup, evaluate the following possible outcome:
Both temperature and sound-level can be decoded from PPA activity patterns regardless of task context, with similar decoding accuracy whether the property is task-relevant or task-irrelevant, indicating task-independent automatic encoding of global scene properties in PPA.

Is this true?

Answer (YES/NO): NO